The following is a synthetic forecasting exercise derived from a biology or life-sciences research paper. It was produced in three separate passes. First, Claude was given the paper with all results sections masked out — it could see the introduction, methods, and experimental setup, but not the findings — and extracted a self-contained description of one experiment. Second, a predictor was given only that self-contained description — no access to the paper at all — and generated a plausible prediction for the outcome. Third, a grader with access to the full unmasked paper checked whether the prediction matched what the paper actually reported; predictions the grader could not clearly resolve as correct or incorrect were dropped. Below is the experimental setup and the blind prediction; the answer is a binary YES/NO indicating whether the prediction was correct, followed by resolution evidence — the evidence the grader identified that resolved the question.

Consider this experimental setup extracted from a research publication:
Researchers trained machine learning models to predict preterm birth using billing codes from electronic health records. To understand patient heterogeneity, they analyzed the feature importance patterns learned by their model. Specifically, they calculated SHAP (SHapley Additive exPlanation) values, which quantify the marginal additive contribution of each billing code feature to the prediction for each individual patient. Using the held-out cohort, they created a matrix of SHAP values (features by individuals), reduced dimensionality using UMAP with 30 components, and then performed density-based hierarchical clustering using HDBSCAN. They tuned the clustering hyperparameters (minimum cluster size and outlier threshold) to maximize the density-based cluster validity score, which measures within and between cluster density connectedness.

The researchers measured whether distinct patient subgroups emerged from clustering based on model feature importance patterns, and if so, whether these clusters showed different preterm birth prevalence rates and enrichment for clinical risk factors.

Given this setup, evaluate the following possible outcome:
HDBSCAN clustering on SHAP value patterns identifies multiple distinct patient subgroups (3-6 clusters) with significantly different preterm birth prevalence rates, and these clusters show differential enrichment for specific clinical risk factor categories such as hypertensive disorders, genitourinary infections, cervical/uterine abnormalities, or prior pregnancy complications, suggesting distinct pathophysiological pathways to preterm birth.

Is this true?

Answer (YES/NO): YES